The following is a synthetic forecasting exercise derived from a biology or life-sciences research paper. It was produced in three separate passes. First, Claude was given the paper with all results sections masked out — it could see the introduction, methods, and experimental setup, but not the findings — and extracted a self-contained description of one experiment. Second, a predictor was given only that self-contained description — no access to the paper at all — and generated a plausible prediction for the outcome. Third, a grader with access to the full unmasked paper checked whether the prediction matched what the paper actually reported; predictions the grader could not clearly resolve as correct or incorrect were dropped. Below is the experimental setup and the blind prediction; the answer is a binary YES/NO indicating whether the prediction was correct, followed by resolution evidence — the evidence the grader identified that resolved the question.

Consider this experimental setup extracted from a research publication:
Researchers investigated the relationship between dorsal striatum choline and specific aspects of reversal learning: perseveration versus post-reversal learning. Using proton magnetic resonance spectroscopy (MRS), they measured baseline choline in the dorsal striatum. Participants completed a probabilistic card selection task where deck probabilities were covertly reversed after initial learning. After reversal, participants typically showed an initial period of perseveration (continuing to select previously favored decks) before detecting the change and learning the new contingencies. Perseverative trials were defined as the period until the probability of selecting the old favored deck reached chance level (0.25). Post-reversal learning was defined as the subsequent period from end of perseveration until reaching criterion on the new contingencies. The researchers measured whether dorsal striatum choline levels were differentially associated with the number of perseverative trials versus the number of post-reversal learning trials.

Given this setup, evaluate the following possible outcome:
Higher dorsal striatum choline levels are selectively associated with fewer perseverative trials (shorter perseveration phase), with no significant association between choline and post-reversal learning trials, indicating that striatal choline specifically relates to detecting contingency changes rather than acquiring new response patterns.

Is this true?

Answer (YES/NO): NO